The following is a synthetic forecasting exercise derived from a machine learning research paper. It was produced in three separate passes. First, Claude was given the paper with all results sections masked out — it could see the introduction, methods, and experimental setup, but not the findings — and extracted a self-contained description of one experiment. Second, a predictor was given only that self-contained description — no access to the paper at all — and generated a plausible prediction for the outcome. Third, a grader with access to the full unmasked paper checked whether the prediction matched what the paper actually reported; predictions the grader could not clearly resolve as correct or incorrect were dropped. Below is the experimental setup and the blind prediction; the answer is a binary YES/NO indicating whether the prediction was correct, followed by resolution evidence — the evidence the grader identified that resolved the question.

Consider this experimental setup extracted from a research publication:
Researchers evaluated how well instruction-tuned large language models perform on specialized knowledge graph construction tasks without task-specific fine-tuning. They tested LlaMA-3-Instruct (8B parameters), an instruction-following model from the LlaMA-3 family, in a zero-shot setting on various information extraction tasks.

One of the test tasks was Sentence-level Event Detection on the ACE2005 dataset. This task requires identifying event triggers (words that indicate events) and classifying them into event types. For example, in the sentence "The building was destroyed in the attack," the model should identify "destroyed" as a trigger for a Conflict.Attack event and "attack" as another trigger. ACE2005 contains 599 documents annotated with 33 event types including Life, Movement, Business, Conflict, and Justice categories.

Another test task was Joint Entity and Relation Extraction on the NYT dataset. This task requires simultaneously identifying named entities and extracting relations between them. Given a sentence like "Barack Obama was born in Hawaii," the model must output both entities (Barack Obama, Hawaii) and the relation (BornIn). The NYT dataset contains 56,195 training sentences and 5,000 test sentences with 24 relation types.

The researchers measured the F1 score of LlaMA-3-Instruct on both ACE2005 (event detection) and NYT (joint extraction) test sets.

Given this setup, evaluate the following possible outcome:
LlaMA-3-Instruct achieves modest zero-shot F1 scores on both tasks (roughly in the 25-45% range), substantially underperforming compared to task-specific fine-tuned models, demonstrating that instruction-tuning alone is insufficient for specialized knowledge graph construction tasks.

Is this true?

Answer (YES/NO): NO